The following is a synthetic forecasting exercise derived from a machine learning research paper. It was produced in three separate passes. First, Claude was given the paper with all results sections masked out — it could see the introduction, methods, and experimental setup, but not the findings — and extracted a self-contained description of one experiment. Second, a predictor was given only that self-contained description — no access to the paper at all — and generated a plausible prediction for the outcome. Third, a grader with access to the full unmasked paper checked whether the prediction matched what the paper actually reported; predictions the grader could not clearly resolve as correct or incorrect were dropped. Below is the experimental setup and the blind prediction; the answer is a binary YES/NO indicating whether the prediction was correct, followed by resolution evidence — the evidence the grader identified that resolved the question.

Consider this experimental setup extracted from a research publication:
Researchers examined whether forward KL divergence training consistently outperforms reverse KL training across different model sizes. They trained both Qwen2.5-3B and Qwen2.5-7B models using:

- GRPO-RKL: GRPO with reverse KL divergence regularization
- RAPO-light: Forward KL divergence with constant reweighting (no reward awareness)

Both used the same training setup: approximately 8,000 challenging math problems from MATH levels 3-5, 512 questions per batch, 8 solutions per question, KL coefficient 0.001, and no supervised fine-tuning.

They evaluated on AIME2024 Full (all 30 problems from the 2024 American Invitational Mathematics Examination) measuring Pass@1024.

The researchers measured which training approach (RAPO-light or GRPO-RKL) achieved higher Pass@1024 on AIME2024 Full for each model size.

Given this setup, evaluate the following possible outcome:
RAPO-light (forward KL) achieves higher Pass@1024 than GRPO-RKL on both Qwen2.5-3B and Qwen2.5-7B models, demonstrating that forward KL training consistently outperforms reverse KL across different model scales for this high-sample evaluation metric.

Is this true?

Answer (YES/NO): NO